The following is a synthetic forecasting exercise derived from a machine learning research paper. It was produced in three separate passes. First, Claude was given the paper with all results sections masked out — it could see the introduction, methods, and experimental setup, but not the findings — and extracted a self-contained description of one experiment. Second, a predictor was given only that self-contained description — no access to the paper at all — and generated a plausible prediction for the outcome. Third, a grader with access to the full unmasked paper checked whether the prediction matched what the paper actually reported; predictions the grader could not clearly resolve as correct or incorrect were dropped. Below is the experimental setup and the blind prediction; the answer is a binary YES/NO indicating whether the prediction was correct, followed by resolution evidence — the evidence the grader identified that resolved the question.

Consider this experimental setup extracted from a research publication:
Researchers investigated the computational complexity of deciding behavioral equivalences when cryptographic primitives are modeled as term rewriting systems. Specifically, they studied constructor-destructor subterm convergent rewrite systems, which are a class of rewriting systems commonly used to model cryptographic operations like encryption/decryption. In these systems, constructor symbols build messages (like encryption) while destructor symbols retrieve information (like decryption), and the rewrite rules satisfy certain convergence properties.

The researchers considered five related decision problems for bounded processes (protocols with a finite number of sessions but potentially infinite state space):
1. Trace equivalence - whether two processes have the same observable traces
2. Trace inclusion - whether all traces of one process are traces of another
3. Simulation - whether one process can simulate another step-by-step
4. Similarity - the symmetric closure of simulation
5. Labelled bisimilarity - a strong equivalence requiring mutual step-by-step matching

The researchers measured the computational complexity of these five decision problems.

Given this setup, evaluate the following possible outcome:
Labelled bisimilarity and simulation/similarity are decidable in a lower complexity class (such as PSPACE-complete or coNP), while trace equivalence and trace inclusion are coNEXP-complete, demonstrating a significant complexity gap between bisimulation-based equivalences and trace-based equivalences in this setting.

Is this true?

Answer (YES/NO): NO